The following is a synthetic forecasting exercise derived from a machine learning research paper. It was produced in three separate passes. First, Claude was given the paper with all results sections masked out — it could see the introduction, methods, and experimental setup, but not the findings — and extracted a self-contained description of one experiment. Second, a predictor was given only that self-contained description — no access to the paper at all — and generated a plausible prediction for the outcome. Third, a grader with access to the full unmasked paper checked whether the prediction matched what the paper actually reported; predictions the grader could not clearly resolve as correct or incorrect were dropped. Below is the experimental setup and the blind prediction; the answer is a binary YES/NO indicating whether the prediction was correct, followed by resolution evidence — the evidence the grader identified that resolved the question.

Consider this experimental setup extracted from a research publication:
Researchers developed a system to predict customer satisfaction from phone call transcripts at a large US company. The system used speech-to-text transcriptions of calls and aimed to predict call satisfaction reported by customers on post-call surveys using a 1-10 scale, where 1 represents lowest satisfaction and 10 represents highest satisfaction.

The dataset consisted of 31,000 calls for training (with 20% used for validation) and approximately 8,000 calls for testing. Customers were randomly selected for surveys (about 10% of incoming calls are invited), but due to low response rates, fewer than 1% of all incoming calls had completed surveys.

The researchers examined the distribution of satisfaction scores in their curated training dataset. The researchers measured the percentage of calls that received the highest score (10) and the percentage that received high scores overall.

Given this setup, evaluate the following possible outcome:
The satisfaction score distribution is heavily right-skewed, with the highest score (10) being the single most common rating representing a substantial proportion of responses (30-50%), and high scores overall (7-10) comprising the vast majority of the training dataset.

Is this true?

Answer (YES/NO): NO